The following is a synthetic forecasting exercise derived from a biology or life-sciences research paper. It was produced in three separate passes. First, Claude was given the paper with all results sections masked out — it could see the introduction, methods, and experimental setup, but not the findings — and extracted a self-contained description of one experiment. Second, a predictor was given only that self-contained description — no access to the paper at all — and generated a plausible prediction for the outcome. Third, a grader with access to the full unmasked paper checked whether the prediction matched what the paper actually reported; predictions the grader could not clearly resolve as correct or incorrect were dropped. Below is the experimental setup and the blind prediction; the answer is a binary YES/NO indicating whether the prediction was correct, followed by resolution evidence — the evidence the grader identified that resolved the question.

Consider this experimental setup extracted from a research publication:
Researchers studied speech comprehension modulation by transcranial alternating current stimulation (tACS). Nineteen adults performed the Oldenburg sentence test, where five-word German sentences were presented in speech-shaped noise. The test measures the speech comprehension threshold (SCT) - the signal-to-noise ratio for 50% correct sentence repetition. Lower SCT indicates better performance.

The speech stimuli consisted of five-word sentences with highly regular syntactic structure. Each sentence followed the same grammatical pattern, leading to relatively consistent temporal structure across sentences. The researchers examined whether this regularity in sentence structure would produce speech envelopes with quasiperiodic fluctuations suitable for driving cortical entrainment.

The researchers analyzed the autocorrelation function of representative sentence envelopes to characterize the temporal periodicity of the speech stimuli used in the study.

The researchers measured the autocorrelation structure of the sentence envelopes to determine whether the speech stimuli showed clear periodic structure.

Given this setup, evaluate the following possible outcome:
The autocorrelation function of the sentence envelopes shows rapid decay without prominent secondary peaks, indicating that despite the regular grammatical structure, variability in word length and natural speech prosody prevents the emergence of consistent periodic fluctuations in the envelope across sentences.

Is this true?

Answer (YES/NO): NO